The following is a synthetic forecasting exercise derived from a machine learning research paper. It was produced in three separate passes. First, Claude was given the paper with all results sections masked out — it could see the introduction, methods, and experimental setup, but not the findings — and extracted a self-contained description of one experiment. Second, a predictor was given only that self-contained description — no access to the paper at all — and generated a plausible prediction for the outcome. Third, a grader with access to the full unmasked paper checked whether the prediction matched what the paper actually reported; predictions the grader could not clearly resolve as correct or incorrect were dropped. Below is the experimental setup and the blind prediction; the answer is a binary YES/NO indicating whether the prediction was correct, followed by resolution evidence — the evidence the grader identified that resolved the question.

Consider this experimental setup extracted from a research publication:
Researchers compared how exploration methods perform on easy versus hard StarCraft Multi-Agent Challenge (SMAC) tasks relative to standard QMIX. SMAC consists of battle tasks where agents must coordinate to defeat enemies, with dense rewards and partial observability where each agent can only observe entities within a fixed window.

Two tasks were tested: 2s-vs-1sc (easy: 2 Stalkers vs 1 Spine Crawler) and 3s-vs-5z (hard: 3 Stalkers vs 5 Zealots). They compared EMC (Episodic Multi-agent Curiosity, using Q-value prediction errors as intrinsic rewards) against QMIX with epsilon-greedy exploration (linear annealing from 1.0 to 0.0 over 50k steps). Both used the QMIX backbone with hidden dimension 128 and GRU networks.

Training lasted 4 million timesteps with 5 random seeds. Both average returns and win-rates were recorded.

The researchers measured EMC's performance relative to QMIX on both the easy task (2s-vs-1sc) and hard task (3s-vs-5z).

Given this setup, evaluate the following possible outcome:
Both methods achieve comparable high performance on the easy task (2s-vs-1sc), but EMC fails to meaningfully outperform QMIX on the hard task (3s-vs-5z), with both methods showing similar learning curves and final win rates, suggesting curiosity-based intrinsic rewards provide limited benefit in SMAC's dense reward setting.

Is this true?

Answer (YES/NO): NO